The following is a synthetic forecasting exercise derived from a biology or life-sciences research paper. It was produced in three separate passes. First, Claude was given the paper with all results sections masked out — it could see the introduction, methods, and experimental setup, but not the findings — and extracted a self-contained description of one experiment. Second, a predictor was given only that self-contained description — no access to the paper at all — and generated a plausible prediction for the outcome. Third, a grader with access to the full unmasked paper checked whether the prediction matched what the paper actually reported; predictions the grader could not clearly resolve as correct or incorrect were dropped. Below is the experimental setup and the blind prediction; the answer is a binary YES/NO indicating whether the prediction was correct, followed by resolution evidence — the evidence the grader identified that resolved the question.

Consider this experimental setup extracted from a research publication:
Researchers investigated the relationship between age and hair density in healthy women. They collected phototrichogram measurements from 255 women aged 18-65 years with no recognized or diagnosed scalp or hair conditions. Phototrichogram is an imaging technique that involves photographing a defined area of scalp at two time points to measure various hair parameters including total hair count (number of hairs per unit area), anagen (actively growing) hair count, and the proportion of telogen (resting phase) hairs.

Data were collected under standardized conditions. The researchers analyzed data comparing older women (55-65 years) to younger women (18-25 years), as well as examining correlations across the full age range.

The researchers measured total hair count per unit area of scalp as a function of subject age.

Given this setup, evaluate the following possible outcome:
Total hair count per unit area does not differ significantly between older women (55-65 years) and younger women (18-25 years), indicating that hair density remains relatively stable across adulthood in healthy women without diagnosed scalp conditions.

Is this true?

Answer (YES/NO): NO